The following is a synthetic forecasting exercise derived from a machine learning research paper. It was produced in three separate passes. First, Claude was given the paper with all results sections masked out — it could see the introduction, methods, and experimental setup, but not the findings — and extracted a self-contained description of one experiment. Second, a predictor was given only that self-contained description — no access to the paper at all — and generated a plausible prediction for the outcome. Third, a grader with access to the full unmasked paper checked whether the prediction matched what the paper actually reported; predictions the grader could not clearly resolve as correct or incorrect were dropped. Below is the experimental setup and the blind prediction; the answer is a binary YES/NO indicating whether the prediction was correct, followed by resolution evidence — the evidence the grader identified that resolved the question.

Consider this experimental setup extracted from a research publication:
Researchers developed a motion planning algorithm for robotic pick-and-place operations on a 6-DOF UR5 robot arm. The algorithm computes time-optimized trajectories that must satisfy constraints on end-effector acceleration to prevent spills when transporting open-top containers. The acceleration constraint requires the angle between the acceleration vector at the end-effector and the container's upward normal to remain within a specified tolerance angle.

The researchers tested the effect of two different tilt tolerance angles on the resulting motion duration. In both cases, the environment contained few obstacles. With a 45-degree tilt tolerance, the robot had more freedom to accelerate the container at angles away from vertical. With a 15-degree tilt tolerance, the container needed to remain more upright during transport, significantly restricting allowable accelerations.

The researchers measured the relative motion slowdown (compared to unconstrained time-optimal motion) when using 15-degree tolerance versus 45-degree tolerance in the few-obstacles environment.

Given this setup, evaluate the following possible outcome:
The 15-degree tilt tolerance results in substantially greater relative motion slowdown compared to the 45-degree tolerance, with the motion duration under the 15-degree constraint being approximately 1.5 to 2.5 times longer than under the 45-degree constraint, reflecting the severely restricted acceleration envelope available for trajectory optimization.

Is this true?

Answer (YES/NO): YES